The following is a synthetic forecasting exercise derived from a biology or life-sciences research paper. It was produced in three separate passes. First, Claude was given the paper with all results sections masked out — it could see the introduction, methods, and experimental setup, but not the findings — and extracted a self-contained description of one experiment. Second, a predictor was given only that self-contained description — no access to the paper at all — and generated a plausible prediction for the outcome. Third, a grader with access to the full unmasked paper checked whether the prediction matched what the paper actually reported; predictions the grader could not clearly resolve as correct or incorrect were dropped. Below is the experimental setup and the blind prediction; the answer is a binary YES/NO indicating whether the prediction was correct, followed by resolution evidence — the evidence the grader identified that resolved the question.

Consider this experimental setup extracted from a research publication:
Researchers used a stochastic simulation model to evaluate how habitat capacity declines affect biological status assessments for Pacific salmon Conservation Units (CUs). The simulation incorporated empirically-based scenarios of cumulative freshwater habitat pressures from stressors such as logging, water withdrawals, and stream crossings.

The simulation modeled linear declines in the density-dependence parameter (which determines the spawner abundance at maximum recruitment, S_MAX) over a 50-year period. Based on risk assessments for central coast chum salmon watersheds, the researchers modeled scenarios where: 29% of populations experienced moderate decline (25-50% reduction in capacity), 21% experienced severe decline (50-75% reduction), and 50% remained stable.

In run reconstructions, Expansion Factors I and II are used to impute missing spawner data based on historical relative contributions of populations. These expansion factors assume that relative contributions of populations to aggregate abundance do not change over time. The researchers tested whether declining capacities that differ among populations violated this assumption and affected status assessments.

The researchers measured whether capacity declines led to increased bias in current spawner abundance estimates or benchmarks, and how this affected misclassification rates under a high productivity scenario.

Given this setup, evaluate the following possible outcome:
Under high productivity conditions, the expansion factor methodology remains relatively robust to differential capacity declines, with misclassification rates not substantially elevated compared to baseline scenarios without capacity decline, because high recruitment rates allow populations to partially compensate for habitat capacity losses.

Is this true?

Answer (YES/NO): NO